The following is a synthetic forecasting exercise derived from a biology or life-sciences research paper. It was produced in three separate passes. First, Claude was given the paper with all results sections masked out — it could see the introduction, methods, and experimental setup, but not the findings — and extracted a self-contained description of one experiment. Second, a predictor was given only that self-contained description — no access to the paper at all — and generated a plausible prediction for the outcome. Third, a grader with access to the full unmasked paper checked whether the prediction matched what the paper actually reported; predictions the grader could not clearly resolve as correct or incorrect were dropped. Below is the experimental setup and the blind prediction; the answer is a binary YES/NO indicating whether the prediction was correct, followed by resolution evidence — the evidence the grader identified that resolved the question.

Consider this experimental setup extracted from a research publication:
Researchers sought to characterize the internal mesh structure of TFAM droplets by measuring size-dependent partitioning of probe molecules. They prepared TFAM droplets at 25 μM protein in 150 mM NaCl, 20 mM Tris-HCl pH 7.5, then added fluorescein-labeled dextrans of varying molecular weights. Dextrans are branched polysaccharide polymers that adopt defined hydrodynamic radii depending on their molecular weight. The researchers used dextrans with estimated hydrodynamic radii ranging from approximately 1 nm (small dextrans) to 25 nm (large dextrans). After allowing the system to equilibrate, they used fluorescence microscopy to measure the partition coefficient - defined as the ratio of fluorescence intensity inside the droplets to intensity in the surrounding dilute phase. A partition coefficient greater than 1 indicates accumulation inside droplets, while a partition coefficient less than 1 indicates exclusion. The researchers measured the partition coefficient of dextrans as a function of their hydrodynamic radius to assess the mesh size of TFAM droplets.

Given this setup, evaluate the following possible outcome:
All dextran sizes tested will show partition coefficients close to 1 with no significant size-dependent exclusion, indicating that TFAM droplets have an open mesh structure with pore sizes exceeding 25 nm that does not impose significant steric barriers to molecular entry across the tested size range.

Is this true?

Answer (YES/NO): NO